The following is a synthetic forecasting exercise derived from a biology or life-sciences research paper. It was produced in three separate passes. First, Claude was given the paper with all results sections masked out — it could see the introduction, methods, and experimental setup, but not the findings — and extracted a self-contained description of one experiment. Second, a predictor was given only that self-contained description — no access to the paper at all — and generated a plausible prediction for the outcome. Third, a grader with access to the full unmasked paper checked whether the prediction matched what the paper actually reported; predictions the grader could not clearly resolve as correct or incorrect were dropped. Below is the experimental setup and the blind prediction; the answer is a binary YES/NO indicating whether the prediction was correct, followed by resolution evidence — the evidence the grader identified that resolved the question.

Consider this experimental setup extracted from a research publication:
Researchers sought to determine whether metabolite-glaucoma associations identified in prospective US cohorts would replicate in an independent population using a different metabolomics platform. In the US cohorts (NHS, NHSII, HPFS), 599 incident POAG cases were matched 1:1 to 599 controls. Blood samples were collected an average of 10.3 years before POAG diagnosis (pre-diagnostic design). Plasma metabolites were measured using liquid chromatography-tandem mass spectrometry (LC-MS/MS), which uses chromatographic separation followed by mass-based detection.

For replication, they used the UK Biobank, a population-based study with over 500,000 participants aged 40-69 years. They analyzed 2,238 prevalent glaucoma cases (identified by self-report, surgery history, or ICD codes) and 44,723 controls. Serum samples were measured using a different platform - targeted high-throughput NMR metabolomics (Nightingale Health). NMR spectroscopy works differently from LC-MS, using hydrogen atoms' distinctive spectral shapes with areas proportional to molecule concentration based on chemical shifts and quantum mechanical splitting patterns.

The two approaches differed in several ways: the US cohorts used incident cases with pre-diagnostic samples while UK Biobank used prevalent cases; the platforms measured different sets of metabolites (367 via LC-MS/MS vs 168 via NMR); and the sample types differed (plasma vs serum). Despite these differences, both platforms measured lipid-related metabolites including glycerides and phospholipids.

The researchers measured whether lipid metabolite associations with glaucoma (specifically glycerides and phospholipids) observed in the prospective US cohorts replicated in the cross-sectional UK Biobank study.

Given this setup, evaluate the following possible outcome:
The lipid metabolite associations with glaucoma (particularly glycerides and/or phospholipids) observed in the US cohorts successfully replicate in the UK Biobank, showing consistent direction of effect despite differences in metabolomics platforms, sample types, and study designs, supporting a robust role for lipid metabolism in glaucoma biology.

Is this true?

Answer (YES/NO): YES